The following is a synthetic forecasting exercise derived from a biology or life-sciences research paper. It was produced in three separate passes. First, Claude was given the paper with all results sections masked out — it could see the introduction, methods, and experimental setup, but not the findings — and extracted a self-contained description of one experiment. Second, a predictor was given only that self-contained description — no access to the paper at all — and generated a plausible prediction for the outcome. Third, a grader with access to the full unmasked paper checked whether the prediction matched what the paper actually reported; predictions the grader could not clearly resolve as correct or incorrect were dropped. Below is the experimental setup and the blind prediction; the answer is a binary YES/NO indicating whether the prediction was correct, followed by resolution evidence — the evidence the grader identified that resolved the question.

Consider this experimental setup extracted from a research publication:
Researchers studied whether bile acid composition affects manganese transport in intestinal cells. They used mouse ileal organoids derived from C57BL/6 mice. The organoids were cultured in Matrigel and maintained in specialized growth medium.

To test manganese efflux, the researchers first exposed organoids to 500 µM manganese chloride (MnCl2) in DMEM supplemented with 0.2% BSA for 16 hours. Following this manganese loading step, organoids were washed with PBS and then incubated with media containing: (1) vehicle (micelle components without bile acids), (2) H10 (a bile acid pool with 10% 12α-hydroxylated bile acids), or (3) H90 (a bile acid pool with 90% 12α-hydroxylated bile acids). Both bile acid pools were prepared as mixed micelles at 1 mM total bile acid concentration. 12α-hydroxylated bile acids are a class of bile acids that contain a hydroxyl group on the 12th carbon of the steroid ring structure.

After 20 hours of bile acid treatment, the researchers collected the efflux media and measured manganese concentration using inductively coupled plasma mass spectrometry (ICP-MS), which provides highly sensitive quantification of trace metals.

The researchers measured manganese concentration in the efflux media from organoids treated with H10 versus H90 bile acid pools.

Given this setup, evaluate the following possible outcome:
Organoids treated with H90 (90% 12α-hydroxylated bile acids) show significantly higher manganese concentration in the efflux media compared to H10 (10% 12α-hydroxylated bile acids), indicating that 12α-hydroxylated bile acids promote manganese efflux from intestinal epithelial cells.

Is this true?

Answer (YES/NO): NO